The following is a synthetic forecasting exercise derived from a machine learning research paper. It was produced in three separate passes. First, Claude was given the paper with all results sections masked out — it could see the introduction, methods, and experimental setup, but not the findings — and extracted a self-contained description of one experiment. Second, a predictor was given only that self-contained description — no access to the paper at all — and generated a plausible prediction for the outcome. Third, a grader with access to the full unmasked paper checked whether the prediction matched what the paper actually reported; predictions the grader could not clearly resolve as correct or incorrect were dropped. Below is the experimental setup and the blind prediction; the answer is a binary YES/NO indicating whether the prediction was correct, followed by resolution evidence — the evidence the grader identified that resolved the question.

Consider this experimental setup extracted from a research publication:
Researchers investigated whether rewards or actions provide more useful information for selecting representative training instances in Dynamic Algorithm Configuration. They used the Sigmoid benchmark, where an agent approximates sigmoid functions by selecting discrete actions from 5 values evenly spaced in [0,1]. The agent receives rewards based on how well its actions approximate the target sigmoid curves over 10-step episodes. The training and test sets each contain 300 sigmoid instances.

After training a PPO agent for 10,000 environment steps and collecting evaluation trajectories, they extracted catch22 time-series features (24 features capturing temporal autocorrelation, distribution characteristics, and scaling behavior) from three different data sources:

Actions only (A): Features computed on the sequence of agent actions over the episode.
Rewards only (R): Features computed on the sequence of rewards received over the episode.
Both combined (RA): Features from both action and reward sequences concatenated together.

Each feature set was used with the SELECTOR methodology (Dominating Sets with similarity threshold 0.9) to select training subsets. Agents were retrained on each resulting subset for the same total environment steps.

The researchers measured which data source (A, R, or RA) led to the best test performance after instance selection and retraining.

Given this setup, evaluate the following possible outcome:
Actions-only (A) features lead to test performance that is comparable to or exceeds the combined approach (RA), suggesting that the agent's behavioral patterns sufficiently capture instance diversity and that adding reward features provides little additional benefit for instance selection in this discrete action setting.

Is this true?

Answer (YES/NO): NO